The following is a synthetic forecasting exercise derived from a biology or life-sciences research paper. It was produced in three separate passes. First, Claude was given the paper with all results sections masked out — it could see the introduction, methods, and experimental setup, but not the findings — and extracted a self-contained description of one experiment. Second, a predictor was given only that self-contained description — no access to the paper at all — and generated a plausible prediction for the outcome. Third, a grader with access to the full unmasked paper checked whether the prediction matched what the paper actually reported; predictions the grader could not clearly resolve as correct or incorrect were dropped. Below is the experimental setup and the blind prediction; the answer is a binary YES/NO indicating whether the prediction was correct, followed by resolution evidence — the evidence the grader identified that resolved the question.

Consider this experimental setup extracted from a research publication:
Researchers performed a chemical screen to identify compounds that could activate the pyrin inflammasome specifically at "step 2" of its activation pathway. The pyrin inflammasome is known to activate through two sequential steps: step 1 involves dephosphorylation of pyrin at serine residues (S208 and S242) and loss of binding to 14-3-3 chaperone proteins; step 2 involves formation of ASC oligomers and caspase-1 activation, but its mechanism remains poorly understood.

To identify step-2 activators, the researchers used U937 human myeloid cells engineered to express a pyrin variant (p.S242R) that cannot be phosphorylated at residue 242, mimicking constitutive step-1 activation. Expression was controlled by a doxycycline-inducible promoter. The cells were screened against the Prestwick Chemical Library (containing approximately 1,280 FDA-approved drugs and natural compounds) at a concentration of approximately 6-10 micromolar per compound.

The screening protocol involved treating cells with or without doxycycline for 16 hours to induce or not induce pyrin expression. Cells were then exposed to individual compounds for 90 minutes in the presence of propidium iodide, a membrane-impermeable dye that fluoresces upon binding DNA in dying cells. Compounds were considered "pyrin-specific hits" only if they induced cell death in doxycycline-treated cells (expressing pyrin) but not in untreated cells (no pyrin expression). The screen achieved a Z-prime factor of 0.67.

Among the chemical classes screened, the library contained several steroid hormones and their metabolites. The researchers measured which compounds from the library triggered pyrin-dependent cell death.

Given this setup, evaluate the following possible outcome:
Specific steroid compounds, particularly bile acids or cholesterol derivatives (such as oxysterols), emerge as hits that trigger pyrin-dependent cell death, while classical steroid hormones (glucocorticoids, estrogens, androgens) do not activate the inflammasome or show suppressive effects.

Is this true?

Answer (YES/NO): NO